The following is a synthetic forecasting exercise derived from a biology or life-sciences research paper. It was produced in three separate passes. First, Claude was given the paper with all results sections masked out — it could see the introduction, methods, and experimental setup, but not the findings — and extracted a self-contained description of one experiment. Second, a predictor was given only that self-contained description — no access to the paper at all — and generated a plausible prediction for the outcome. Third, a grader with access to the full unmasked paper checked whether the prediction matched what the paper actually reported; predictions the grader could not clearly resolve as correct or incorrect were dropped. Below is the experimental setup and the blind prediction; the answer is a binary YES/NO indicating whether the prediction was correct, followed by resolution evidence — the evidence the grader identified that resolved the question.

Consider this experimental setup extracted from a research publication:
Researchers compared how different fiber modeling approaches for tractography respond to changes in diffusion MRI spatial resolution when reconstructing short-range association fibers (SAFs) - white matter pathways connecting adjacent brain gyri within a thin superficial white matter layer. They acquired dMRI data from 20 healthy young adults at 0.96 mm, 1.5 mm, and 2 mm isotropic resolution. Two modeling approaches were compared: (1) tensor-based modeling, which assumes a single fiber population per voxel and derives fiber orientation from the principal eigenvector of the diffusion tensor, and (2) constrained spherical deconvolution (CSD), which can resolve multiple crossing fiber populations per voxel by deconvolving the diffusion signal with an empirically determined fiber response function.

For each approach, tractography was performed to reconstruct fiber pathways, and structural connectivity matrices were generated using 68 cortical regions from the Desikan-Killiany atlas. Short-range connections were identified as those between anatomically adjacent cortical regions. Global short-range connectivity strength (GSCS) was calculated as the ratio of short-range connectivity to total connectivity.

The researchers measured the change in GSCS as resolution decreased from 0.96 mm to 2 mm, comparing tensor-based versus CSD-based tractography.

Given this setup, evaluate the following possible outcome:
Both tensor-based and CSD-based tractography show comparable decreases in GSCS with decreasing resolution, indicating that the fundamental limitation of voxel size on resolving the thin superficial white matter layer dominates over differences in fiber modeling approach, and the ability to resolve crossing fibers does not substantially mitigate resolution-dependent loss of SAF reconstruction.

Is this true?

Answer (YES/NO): NO